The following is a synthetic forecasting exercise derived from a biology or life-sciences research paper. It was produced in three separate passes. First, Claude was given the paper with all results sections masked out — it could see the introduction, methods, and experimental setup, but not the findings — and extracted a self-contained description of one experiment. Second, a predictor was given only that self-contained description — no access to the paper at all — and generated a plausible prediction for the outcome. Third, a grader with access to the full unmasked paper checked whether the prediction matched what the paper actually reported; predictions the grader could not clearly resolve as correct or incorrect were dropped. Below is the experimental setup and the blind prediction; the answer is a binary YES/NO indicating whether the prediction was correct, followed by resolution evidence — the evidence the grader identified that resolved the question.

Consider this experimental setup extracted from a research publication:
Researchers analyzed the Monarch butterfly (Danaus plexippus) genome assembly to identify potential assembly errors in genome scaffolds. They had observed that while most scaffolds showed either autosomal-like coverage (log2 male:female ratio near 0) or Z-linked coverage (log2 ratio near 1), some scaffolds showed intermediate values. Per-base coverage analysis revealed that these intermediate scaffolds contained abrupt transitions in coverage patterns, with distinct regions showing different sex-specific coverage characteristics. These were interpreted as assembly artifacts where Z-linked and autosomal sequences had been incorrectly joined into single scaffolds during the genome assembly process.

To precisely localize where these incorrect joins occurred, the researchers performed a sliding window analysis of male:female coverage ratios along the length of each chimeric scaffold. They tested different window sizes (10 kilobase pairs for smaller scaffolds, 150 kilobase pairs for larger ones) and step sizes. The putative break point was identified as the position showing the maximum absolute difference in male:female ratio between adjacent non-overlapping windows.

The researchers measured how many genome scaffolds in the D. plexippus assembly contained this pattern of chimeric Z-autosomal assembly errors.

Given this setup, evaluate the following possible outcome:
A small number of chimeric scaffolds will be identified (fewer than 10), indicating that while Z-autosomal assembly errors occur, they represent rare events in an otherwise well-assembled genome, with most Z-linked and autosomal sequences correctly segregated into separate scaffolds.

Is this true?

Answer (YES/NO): YES